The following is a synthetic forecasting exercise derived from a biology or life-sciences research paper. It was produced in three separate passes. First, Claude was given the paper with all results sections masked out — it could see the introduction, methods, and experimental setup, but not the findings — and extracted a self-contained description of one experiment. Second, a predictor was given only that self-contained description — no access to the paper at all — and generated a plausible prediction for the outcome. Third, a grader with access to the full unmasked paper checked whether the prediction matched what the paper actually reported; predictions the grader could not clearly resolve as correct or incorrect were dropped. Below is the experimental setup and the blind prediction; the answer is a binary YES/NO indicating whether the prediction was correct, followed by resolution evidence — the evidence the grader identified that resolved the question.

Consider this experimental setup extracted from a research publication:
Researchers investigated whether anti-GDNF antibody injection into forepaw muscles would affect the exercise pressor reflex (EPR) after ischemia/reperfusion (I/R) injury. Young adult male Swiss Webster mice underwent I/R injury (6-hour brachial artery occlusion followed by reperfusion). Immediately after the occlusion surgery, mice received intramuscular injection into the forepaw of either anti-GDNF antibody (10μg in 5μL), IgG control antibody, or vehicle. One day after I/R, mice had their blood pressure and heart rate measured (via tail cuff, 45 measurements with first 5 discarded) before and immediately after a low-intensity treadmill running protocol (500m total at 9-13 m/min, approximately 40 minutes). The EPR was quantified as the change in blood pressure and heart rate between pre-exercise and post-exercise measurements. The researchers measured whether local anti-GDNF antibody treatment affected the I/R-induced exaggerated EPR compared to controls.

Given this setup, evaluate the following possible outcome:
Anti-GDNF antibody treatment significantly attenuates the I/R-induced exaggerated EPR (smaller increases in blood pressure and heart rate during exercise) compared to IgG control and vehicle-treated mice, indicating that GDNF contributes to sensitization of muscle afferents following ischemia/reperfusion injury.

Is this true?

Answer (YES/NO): YES